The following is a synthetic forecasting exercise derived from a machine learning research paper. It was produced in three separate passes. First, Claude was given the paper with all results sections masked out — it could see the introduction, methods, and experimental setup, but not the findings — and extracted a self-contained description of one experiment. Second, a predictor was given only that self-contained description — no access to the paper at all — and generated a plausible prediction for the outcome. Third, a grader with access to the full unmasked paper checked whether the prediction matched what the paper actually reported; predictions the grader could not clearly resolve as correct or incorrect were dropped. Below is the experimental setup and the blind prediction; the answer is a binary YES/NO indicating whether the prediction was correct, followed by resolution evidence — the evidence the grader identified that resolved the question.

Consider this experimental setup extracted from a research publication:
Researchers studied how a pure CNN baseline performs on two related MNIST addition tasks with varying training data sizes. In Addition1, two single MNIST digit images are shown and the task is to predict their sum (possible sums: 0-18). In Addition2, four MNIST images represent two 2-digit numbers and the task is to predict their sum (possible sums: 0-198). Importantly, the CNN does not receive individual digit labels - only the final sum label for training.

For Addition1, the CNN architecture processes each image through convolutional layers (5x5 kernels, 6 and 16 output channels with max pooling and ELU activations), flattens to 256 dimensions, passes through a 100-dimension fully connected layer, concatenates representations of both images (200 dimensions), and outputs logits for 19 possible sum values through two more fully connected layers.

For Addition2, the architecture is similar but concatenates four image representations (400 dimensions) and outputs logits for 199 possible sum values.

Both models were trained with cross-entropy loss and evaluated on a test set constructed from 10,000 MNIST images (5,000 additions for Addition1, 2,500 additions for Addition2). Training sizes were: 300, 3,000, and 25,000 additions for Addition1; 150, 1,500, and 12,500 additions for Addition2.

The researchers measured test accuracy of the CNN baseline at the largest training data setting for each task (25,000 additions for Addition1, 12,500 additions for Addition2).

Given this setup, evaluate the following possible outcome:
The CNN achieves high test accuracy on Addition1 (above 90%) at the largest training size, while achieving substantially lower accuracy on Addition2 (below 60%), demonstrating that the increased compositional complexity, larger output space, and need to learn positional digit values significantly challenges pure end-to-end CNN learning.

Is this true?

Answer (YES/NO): YES